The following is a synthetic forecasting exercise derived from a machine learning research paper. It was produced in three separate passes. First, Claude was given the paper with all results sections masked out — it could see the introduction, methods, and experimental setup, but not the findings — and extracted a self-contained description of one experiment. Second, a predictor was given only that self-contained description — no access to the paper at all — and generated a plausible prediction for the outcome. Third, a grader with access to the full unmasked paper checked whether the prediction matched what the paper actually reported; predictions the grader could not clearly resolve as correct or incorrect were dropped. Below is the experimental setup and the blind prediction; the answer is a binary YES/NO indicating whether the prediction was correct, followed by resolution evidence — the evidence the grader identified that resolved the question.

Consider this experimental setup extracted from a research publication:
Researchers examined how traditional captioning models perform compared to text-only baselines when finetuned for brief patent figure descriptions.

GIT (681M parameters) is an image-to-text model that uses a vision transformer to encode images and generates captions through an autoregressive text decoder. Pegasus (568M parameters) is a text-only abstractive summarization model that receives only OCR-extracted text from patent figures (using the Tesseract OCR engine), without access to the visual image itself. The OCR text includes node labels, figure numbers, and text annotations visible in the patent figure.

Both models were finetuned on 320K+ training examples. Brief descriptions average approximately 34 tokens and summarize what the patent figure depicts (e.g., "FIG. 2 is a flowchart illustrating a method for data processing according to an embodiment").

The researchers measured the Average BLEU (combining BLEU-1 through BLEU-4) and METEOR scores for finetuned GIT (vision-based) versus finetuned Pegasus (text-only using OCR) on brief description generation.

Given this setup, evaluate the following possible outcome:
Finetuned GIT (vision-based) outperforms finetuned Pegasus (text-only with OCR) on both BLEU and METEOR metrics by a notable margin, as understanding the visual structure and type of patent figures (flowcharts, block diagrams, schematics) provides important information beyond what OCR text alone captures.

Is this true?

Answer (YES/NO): YES